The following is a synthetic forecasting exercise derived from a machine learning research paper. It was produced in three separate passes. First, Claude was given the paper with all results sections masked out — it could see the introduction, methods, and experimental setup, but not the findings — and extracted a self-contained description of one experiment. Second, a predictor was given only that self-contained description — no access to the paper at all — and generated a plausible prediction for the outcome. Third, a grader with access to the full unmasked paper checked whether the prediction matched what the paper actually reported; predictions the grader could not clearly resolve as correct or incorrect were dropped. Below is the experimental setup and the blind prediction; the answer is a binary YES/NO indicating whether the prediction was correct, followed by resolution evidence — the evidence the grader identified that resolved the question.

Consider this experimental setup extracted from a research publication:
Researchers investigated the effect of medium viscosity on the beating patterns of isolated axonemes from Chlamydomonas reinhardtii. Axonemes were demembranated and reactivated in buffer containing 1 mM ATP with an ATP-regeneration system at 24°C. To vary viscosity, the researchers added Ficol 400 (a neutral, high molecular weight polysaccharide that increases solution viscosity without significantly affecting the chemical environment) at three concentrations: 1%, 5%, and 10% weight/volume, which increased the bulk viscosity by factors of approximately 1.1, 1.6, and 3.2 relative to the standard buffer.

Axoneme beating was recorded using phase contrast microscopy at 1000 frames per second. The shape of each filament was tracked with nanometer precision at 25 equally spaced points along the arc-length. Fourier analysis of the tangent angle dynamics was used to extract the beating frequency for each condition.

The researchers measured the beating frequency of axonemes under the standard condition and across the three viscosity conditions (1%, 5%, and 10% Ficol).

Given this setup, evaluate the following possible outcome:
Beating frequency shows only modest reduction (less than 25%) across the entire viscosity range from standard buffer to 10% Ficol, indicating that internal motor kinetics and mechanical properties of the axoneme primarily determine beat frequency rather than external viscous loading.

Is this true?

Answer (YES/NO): NO